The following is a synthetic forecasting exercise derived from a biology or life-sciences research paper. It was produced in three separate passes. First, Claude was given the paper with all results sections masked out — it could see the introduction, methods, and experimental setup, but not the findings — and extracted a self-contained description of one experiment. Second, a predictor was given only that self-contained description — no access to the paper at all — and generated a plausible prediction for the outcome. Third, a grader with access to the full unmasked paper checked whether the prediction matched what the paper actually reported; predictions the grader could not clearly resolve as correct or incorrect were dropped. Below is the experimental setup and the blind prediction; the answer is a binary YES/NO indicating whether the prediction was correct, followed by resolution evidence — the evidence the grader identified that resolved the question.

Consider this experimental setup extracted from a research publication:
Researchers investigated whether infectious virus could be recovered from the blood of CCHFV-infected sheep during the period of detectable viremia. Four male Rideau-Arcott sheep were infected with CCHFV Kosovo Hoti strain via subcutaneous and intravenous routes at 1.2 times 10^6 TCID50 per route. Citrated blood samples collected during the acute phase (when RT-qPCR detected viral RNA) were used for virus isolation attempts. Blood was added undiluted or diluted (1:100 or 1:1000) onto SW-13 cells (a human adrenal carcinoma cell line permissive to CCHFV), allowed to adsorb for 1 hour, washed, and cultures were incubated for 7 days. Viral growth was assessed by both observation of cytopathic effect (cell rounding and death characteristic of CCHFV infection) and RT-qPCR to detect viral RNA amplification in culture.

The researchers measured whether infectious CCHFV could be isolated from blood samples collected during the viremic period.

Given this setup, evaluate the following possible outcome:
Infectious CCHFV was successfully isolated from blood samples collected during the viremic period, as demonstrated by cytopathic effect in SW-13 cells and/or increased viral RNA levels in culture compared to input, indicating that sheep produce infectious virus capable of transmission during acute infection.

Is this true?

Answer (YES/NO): YES